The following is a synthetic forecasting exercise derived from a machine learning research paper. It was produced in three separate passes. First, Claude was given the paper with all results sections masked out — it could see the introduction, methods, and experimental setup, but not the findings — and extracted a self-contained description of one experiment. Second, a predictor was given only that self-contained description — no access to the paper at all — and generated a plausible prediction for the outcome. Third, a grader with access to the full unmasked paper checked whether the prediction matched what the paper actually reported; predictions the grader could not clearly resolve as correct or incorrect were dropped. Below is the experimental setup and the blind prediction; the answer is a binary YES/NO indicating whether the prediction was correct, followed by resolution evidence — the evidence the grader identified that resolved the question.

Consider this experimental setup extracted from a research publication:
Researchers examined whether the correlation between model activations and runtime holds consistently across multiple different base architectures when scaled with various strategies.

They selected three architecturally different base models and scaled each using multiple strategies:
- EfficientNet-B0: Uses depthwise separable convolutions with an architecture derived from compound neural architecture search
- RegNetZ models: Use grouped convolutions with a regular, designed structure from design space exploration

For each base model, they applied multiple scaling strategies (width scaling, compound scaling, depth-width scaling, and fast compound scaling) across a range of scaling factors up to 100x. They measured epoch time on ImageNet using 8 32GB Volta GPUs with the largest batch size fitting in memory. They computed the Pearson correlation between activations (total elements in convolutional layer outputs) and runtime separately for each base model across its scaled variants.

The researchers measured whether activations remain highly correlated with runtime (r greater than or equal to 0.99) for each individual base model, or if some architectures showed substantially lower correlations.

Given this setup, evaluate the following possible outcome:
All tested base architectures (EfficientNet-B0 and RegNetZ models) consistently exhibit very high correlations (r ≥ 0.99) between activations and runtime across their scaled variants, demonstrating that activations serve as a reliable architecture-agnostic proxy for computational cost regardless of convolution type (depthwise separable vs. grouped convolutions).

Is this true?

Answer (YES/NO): YES